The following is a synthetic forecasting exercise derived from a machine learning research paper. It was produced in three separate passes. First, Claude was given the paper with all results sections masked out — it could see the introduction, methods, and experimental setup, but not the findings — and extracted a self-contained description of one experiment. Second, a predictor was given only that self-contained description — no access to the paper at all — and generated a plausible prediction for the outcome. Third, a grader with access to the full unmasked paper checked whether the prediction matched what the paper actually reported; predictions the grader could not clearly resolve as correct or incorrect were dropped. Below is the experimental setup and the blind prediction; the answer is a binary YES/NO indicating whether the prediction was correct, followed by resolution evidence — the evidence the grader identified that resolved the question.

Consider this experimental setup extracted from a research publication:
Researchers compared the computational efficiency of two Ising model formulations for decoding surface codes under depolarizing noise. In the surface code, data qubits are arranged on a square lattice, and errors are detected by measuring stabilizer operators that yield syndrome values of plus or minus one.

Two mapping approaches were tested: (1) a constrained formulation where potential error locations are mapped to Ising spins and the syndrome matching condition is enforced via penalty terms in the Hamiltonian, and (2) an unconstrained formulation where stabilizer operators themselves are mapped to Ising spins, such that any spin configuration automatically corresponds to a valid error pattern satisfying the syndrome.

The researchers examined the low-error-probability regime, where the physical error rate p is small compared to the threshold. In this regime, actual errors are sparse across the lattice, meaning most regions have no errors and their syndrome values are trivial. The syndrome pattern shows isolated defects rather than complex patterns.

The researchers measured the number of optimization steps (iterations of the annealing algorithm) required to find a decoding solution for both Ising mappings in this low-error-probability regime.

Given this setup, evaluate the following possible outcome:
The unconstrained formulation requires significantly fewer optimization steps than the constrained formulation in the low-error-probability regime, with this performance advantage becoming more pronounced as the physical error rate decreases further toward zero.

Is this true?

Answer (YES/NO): NO